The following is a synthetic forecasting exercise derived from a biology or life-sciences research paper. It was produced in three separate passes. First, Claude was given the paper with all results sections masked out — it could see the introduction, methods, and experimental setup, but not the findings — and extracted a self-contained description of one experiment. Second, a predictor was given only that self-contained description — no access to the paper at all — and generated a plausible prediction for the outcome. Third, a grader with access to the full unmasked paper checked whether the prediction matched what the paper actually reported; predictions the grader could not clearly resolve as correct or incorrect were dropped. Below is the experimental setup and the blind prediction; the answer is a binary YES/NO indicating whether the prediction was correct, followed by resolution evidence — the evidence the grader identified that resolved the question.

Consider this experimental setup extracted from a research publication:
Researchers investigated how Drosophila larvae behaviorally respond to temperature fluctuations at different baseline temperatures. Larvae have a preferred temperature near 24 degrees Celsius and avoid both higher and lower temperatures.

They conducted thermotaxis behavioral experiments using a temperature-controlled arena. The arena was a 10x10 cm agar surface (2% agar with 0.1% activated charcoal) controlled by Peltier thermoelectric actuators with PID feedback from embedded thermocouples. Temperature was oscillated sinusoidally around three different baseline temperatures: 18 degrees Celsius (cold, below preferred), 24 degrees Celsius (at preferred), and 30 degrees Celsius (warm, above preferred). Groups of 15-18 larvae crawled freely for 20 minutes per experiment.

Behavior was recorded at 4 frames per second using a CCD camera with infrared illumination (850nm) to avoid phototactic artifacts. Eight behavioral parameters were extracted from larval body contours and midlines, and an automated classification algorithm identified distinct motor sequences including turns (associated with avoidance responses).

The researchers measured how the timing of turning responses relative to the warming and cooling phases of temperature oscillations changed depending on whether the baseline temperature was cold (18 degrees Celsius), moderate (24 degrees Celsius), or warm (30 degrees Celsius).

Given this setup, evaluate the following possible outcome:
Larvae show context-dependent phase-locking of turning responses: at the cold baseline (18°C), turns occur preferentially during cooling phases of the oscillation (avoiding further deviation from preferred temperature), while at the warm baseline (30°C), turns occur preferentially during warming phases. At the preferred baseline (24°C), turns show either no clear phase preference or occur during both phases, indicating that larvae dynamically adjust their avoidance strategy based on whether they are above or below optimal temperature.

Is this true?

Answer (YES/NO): YES